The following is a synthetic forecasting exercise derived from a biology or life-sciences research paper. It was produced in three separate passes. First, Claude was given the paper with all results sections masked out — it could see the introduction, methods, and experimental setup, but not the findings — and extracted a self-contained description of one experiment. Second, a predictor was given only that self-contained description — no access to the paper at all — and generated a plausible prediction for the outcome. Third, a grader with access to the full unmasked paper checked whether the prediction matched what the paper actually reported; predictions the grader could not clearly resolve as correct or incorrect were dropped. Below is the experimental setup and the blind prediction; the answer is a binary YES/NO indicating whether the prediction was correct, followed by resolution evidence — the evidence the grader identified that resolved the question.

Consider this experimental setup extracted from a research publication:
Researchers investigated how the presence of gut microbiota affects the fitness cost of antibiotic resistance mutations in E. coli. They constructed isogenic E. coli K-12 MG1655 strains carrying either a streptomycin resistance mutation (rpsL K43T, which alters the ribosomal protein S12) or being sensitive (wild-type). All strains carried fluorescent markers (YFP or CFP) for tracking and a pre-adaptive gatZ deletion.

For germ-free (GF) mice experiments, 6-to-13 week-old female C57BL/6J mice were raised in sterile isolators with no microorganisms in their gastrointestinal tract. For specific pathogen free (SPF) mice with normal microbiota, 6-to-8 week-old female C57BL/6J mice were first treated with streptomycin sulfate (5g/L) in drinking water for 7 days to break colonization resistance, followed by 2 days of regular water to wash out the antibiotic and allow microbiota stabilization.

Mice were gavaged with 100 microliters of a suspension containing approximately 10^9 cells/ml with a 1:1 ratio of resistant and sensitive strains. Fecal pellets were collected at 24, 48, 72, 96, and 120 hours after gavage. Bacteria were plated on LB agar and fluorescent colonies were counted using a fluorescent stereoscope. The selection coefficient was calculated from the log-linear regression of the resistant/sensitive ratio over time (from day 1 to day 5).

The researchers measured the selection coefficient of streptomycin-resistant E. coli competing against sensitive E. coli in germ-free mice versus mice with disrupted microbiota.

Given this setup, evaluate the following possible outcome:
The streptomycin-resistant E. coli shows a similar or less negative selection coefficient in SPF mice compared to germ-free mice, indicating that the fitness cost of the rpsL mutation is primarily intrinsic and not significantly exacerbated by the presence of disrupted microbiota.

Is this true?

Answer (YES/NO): NO